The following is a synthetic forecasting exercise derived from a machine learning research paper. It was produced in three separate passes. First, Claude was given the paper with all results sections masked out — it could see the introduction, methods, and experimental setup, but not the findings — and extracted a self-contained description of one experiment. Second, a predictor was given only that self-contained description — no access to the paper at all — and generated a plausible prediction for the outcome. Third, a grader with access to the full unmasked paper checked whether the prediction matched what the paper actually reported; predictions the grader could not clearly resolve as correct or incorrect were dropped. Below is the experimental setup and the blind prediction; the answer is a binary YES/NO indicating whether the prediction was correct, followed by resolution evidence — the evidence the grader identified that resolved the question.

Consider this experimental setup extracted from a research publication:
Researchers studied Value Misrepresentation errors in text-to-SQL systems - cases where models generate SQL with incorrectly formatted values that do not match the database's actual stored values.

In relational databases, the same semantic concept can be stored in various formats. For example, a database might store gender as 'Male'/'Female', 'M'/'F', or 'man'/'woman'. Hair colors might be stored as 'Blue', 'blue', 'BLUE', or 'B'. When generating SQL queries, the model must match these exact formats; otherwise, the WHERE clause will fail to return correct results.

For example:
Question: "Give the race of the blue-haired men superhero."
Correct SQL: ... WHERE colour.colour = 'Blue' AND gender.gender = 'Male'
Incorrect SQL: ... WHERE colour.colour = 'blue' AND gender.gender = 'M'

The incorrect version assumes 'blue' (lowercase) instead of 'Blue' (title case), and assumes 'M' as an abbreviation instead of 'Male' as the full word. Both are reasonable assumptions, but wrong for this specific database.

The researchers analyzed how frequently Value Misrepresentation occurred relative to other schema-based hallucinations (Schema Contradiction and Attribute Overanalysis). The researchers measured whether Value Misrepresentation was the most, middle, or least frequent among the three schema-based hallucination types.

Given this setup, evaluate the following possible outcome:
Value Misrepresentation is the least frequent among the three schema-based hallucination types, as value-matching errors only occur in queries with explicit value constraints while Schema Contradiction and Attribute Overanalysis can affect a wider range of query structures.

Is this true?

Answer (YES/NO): YES